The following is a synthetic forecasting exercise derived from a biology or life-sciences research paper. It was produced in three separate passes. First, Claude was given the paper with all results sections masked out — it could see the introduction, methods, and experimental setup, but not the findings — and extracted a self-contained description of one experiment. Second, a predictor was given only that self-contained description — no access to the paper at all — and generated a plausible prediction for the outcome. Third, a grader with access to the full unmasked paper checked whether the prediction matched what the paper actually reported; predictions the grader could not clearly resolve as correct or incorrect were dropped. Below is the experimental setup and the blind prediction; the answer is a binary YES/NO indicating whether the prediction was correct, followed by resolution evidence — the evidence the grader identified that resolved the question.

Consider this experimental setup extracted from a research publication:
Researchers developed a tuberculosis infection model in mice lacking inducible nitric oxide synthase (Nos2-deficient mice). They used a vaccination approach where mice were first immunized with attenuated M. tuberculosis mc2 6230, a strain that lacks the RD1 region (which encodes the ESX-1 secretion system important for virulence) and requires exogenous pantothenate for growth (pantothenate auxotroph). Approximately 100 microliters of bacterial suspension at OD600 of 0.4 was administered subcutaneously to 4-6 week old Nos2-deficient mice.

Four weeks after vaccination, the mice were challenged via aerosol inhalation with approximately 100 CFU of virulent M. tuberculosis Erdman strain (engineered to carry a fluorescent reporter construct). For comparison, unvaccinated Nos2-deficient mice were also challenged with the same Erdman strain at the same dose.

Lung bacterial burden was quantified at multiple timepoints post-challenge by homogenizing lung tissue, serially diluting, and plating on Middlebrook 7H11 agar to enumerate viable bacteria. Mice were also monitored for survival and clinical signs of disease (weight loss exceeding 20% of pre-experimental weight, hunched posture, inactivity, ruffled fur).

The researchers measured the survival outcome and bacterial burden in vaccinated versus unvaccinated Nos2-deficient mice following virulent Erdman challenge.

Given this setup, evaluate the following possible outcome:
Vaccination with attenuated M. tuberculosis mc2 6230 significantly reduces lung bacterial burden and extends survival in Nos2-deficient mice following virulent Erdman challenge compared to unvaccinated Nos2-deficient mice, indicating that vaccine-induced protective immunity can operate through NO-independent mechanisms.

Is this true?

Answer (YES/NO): NO